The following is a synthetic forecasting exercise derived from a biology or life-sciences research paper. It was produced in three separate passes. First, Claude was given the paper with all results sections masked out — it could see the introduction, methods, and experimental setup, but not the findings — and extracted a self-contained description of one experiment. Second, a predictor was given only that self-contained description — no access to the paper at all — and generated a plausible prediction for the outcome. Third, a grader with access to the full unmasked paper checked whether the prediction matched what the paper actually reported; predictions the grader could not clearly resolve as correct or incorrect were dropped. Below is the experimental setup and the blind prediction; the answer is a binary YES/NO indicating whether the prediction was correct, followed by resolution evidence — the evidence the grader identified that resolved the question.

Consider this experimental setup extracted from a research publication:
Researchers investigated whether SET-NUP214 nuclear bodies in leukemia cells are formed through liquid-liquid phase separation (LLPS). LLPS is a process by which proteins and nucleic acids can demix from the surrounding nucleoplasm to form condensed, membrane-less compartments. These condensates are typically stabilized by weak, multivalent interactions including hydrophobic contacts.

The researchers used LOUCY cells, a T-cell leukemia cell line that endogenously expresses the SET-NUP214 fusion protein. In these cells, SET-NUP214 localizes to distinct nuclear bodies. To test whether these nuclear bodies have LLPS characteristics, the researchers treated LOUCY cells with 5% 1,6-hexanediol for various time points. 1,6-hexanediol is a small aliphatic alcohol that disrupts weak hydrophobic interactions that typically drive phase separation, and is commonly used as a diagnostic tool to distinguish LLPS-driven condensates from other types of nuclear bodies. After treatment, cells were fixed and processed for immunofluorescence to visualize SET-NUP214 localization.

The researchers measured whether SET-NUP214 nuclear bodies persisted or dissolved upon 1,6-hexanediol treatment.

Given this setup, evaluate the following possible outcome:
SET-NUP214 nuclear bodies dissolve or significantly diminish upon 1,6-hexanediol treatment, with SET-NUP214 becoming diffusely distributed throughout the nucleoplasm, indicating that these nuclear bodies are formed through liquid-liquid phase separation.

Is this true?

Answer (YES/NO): YES